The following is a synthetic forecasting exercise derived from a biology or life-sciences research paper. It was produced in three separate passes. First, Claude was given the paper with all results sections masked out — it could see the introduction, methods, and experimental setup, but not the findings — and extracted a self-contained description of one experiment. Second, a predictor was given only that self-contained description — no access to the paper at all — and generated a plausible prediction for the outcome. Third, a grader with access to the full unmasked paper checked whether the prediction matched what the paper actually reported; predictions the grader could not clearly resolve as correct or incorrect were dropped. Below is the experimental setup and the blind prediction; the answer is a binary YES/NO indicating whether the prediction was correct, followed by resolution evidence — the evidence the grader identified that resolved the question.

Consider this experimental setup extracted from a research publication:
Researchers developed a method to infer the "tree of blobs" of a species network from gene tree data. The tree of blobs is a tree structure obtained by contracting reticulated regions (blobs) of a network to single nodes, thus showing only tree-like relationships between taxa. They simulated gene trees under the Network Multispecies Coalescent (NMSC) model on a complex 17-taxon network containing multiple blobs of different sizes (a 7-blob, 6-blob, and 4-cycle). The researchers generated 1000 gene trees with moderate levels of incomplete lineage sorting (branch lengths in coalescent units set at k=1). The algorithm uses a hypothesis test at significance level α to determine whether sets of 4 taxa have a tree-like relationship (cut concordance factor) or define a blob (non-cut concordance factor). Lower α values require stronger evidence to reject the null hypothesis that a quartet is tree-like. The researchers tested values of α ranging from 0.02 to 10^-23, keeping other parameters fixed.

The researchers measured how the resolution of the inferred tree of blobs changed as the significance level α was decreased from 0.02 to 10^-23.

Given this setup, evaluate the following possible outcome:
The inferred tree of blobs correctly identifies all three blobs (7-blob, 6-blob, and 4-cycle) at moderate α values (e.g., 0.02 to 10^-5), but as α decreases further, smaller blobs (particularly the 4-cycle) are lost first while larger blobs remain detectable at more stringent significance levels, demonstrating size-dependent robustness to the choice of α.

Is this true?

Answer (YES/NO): NO